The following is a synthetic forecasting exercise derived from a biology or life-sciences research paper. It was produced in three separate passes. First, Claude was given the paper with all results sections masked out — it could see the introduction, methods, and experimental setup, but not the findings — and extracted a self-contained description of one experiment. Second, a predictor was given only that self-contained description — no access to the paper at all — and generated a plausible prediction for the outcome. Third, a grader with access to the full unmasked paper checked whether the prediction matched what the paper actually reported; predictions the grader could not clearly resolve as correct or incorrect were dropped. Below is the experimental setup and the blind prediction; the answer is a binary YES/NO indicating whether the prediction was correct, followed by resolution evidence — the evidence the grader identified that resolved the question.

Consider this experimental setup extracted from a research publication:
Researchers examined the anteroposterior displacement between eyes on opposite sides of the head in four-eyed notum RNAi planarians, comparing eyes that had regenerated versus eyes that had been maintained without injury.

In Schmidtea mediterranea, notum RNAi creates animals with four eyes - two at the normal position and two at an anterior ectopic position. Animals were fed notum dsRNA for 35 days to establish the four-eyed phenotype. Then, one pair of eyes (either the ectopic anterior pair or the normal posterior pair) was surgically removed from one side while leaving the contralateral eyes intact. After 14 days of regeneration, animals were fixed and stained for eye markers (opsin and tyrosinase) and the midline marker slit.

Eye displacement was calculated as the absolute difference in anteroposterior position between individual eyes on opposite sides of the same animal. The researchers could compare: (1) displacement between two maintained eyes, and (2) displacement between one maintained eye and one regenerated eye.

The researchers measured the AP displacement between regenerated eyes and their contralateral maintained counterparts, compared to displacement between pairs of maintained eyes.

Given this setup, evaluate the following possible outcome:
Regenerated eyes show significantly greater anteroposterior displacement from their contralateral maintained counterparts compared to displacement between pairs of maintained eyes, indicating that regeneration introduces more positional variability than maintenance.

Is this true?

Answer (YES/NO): NO